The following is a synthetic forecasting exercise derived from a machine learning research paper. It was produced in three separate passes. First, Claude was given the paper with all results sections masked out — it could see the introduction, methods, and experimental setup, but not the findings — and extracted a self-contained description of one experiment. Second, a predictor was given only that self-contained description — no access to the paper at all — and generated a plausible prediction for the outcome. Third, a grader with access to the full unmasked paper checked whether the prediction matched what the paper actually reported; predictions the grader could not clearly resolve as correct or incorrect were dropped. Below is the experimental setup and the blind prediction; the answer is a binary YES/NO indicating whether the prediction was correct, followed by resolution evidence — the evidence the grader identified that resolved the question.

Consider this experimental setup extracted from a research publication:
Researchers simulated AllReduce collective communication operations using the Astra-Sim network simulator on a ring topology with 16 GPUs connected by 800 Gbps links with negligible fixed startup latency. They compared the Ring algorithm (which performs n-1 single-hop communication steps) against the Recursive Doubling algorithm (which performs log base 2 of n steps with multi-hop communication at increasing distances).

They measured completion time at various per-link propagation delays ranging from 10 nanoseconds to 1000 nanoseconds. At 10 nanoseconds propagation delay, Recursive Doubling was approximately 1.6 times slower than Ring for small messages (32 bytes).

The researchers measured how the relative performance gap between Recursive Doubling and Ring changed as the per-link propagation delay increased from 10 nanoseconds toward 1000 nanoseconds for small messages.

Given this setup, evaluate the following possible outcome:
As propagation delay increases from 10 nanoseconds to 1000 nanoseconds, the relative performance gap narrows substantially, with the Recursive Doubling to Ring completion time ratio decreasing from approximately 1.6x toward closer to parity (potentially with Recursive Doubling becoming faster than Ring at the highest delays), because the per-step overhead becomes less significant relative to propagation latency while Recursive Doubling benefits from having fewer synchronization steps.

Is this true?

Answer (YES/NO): NO